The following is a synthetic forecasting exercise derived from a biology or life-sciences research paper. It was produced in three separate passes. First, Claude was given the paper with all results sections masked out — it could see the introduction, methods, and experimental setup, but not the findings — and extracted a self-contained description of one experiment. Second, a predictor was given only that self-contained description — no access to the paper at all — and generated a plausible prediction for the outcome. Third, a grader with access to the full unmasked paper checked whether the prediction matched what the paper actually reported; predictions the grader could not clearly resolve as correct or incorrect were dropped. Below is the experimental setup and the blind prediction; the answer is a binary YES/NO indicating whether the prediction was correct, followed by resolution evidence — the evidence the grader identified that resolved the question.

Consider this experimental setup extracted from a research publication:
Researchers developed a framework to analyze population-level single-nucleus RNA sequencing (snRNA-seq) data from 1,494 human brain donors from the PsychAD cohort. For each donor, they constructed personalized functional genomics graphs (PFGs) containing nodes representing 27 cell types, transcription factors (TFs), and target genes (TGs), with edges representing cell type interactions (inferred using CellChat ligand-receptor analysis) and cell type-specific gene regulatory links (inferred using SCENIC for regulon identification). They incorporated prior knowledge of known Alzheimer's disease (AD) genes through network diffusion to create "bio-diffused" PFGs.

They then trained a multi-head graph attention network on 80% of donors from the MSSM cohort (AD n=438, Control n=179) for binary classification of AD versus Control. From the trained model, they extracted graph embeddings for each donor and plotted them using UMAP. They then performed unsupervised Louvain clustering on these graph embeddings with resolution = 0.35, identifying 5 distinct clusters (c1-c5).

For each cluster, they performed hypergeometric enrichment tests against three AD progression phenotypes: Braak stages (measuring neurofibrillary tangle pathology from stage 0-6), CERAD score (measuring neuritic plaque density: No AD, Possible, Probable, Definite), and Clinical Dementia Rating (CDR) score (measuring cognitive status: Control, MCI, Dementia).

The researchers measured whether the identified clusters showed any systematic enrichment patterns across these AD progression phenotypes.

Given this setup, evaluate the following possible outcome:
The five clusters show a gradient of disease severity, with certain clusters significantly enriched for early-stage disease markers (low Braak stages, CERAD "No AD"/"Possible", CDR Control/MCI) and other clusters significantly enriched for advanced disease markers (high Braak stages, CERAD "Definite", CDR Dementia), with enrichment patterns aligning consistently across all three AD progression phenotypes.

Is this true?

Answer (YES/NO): YES